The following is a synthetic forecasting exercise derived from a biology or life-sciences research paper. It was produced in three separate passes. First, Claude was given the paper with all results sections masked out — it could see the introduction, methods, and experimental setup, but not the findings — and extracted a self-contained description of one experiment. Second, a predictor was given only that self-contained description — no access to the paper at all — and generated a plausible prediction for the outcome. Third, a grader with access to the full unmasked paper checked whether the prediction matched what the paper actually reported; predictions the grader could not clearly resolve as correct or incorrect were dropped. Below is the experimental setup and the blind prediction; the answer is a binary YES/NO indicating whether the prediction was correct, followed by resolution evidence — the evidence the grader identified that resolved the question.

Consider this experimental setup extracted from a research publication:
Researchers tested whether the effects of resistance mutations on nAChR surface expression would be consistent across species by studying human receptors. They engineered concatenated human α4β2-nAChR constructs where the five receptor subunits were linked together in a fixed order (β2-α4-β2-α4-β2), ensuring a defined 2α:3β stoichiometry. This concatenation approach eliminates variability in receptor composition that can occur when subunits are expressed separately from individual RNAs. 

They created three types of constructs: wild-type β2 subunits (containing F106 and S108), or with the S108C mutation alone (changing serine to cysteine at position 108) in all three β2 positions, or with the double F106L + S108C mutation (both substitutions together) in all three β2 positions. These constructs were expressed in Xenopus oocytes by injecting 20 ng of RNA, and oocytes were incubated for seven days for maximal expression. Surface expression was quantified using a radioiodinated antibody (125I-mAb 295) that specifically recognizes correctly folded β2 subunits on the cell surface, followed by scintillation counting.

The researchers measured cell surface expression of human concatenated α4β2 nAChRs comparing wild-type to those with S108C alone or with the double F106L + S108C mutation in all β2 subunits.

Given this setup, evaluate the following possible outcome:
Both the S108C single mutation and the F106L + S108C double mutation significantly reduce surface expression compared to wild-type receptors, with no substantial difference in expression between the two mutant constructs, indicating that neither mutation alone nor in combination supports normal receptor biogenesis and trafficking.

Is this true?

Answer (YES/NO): YES